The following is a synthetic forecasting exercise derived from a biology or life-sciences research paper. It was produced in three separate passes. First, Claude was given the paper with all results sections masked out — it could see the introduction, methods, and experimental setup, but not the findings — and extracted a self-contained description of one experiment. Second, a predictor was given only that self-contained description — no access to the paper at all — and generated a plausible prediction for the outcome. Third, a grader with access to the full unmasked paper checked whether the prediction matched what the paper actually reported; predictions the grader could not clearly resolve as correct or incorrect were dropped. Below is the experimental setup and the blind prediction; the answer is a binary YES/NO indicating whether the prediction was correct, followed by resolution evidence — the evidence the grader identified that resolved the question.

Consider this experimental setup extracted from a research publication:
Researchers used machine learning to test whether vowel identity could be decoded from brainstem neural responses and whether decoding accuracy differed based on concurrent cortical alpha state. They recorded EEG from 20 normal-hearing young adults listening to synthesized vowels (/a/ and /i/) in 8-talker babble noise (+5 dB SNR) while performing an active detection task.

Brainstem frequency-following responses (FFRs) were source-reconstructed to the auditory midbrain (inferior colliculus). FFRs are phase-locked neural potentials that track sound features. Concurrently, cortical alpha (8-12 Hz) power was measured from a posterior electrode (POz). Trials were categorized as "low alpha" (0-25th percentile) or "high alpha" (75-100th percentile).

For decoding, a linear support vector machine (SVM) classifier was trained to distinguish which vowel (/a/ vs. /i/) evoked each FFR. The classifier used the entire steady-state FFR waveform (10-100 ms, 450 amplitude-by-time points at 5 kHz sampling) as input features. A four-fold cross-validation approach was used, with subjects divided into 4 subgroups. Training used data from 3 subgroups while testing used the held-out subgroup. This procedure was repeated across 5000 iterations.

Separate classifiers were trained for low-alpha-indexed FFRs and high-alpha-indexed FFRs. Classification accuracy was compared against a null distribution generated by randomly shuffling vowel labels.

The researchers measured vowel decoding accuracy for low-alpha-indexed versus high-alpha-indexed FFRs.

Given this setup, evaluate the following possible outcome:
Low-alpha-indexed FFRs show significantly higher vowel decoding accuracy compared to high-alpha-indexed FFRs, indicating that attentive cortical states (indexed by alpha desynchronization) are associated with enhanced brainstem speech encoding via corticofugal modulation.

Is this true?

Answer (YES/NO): YES